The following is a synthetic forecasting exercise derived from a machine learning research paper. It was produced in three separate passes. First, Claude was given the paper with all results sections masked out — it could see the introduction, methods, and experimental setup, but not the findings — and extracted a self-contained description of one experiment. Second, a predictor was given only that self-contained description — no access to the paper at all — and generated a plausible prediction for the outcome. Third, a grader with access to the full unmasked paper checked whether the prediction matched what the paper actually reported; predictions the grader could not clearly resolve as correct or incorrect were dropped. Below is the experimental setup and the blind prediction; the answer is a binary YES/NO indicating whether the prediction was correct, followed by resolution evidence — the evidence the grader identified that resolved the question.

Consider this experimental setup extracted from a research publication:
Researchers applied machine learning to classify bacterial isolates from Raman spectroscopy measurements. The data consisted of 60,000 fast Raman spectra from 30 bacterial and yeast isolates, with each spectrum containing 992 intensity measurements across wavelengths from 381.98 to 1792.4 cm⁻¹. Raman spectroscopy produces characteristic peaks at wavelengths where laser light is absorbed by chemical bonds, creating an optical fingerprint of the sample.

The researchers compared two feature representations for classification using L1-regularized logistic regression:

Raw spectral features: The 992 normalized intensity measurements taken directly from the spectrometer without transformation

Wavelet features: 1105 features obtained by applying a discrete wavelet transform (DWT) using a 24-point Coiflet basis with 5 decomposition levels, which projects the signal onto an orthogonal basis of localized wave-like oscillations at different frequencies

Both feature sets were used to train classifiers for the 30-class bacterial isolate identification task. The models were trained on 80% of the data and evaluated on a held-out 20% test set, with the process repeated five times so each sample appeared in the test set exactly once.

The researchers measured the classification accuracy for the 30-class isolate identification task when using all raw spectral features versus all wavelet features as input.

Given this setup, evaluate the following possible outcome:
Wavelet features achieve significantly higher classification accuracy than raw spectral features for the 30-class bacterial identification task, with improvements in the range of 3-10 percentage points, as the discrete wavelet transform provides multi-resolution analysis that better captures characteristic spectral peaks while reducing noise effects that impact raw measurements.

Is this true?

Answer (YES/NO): NO